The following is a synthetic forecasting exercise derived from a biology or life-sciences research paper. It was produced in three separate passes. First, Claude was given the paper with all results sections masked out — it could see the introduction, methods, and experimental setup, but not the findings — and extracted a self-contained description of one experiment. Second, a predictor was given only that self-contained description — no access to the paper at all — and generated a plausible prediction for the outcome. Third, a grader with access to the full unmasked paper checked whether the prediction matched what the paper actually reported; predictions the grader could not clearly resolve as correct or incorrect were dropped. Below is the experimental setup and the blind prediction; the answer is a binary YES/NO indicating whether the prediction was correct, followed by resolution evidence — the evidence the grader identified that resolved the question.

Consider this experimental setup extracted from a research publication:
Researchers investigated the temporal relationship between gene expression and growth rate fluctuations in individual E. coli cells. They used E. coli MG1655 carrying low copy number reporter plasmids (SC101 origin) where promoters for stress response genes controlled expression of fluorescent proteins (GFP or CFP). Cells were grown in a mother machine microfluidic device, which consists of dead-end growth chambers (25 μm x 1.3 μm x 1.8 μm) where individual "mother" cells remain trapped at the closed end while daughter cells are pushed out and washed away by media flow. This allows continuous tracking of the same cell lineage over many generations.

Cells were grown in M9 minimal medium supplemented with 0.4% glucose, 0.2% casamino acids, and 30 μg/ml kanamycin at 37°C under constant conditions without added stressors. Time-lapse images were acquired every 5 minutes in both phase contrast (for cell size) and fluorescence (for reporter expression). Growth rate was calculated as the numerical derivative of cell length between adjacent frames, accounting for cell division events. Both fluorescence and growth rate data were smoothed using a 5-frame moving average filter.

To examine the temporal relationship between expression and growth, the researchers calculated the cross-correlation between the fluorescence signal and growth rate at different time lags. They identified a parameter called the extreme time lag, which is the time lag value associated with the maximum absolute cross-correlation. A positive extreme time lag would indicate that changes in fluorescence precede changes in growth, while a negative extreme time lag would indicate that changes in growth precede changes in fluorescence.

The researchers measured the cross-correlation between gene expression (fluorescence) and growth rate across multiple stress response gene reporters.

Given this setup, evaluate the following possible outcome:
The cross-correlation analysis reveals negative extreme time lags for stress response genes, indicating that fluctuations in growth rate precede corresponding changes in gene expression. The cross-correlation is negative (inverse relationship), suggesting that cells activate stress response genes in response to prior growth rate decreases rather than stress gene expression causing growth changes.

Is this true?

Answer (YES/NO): NO